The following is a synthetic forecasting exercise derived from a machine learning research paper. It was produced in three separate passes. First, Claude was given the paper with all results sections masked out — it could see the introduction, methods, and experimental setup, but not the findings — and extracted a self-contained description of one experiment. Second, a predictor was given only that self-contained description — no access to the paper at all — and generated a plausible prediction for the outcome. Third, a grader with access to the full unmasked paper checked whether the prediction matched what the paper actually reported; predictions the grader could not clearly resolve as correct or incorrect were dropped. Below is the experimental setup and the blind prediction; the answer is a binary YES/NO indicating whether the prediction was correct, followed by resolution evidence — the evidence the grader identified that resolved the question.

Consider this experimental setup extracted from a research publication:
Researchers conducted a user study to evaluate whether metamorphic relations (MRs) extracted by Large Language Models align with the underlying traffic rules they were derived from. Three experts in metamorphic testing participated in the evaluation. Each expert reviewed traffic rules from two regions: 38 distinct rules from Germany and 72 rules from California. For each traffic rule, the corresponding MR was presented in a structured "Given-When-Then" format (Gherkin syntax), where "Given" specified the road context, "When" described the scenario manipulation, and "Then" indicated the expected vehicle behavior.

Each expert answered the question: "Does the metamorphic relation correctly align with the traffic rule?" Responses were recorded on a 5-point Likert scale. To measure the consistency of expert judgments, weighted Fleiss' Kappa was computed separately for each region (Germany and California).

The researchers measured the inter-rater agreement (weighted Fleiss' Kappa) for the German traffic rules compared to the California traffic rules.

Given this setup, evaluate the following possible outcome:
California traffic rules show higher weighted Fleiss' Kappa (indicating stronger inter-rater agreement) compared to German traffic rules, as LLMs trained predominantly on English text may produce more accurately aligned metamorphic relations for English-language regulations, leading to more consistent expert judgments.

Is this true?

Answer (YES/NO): YES